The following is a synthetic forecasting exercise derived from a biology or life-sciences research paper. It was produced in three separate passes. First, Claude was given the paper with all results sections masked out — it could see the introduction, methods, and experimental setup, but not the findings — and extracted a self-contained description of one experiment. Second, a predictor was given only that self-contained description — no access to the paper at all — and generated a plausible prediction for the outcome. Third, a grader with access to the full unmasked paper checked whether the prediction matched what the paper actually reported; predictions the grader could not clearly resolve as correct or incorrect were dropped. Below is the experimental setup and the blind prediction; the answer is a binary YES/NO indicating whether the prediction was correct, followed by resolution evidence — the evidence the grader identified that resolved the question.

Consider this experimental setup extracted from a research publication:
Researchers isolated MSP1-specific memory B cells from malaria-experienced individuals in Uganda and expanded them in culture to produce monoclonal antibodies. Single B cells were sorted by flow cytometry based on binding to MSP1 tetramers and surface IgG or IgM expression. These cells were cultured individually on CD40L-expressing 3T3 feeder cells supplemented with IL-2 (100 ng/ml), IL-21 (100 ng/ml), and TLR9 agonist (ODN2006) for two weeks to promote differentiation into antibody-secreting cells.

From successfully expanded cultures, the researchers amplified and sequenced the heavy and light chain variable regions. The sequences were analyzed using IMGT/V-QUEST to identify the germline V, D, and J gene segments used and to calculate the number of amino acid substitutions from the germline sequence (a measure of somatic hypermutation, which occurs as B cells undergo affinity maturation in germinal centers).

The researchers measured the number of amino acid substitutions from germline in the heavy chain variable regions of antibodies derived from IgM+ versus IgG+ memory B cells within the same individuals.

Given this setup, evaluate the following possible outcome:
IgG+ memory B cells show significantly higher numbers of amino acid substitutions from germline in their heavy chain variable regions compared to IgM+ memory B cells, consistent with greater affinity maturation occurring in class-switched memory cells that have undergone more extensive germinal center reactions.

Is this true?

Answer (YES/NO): YES